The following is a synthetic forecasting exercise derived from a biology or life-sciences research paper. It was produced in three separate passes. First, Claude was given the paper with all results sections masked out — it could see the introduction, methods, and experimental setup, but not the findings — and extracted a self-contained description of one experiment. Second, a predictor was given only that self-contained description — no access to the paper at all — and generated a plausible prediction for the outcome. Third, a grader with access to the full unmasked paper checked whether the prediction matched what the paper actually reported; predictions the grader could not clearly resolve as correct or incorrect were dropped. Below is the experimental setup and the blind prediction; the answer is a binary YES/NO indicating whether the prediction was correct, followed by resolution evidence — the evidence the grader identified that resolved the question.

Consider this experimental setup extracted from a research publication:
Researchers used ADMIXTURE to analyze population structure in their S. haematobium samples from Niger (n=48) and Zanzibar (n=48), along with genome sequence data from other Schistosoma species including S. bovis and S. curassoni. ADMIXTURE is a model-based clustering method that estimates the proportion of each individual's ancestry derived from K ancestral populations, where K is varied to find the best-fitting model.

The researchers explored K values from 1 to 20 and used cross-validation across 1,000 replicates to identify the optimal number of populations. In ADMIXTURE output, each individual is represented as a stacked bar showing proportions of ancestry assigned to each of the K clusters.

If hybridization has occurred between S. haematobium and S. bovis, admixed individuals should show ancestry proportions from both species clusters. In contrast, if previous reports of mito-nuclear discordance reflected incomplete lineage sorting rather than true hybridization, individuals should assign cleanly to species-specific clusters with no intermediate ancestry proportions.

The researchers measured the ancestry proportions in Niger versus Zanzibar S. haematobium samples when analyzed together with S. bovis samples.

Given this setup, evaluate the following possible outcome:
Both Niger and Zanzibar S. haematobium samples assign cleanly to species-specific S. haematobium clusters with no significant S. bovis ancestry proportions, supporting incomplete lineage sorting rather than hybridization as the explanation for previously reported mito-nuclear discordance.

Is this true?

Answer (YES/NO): NO